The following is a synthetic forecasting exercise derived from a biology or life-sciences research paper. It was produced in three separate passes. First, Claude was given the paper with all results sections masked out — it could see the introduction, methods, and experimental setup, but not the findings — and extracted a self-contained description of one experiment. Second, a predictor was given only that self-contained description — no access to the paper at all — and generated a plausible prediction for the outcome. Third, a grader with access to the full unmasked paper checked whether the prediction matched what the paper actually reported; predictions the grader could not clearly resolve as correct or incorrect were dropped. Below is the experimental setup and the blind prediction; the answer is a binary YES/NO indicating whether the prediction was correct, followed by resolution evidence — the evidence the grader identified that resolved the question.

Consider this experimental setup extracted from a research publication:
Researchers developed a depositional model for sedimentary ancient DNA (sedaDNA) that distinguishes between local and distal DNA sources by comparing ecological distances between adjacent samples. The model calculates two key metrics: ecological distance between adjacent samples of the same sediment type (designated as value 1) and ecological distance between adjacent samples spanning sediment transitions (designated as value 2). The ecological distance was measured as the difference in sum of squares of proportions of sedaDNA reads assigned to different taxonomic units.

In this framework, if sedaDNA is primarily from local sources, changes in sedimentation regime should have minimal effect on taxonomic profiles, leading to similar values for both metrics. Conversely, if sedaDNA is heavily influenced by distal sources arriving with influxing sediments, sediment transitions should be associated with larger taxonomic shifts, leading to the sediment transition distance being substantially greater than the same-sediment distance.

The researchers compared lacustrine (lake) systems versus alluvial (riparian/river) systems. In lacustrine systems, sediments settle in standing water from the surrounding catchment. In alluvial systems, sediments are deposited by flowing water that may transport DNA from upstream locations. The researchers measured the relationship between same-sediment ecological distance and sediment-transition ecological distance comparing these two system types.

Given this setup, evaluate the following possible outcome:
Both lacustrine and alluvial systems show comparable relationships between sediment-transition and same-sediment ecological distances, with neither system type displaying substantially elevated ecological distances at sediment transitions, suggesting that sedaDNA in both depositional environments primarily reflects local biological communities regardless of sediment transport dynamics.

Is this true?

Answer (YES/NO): NO